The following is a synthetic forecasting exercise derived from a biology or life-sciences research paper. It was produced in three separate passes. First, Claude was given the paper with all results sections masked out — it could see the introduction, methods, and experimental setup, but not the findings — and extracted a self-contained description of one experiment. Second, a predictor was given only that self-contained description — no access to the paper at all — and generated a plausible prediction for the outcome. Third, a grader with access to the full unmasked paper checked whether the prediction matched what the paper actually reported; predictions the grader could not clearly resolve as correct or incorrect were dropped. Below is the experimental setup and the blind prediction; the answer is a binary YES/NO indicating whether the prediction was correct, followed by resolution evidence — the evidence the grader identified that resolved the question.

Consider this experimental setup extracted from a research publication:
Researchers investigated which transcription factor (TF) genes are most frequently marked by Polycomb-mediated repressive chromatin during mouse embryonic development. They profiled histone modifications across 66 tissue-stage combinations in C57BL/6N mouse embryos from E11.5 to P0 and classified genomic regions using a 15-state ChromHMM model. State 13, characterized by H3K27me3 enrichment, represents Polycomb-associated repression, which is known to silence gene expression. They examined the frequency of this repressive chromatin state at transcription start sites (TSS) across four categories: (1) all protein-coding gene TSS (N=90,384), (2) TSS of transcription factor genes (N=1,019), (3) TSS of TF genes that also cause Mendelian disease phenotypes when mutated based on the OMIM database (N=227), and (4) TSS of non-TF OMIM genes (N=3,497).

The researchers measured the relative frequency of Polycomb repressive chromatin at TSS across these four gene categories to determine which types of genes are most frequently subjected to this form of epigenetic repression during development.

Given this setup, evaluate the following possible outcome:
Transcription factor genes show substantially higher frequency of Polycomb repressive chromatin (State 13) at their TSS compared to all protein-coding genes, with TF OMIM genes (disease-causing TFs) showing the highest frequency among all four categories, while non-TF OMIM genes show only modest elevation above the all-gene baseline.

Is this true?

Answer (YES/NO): YES